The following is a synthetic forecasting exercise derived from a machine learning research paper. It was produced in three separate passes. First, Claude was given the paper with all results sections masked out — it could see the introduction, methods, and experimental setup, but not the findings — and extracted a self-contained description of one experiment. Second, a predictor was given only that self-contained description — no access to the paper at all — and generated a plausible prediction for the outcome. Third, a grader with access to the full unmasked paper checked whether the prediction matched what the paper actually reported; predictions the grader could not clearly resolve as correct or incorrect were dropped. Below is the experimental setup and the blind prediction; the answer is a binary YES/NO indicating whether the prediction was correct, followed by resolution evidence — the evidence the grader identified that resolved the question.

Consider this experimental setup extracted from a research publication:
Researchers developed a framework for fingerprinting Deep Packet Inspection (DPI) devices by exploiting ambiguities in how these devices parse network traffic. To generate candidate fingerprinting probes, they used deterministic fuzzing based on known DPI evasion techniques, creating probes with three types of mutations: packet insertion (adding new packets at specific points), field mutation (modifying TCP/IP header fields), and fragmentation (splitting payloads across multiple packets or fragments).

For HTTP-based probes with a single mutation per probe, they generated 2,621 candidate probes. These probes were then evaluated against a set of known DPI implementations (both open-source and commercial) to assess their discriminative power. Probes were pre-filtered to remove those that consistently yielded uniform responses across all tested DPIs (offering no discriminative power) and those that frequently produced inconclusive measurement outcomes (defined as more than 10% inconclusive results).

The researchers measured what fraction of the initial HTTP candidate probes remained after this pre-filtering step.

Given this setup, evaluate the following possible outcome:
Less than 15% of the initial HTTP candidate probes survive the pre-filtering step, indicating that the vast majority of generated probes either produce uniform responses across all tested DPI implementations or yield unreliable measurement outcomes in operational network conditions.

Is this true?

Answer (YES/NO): NO